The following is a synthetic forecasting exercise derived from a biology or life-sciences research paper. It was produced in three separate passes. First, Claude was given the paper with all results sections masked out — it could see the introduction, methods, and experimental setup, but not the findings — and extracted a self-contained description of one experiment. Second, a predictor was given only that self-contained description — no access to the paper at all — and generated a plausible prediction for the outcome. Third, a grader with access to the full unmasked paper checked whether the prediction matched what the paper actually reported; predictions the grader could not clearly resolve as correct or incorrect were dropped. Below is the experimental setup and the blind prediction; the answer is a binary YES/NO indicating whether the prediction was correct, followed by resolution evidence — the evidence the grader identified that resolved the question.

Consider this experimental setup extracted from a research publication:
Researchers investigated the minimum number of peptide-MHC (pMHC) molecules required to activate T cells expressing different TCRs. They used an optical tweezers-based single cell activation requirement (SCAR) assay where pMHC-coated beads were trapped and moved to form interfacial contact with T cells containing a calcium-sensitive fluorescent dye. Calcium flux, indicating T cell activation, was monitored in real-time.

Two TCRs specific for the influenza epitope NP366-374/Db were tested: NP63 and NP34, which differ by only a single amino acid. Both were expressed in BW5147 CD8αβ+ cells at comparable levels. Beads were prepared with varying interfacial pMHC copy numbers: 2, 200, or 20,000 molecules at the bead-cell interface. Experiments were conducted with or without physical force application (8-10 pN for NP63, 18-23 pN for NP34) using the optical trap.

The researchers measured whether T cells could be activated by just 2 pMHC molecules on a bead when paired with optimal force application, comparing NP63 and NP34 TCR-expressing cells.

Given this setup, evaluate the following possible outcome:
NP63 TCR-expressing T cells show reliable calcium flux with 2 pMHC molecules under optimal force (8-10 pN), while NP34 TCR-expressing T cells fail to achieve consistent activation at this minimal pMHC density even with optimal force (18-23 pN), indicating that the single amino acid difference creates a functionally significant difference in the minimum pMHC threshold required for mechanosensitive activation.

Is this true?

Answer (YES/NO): YES